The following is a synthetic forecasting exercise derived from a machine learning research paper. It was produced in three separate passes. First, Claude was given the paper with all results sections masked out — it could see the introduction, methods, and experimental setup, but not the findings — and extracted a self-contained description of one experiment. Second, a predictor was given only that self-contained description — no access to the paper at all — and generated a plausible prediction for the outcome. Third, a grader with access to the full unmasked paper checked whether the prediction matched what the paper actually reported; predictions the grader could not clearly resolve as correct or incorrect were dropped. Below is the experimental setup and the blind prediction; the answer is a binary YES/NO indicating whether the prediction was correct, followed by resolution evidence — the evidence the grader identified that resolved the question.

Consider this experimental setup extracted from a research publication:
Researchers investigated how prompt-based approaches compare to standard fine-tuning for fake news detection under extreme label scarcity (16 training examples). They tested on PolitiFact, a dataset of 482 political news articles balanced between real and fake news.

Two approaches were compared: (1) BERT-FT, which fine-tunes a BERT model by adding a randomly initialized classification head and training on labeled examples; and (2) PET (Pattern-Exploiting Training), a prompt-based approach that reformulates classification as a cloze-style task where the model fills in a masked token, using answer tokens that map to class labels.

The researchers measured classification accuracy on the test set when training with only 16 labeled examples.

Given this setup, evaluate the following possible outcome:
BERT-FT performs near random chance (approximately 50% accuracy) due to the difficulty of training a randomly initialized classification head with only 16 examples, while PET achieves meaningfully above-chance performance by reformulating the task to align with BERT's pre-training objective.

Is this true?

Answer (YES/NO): NO